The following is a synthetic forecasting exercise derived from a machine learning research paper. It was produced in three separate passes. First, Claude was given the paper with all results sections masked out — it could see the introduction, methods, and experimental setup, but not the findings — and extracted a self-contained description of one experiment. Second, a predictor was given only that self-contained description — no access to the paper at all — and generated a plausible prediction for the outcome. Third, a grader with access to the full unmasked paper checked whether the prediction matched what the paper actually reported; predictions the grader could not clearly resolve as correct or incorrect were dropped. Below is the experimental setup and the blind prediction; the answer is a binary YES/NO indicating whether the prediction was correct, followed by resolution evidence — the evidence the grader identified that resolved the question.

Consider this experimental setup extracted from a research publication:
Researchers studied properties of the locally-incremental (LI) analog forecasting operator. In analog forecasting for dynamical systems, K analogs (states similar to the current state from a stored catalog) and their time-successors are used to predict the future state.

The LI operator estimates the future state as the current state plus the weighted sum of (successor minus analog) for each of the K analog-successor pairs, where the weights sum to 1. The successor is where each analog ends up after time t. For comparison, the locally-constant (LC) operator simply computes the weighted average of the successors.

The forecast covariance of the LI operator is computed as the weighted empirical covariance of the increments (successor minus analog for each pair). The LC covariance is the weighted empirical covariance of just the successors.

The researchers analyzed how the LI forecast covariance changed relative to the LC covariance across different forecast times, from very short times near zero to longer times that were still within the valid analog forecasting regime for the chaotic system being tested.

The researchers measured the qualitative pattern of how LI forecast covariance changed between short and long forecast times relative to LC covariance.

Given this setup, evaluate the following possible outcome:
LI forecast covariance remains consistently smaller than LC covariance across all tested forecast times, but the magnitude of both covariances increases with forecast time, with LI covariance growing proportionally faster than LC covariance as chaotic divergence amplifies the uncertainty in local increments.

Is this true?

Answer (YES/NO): NO